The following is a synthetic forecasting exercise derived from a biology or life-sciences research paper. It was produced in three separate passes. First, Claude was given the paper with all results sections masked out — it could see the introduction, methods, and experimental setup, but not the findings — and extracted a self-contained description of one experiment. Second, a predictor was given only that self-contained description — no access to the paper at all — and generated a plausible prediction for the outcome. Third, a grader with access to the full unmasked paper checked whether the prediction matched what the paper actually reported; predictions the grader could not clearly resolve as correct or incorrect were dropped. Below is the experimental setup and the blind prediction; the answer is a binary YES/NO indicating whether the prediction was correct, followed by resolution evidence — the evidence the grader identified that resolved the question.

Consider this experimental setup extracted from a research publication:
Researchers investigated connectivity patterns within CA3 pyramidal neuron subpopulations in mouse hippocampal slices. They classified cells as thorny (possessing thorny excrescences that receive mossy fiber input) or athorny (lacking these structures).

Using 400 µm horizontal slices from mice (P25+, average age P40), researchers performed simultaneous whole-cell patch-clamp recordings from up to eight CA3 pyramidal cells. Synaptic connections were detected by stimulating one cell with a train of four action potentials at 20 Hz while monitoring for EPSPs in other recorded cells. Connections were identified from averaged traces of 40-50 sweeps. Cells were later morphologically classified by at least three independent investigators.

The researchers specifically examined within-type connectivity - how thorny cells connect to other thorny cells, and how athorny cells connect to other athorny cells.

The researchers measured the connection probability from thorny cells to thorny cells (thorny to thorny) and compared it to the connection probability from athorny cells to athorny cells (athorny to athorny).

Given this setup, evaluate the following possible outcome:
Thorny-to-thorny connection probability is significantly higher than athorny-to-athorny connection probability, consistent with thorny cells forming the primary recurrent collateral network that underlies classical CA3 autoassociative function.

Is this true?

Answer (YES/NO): NO